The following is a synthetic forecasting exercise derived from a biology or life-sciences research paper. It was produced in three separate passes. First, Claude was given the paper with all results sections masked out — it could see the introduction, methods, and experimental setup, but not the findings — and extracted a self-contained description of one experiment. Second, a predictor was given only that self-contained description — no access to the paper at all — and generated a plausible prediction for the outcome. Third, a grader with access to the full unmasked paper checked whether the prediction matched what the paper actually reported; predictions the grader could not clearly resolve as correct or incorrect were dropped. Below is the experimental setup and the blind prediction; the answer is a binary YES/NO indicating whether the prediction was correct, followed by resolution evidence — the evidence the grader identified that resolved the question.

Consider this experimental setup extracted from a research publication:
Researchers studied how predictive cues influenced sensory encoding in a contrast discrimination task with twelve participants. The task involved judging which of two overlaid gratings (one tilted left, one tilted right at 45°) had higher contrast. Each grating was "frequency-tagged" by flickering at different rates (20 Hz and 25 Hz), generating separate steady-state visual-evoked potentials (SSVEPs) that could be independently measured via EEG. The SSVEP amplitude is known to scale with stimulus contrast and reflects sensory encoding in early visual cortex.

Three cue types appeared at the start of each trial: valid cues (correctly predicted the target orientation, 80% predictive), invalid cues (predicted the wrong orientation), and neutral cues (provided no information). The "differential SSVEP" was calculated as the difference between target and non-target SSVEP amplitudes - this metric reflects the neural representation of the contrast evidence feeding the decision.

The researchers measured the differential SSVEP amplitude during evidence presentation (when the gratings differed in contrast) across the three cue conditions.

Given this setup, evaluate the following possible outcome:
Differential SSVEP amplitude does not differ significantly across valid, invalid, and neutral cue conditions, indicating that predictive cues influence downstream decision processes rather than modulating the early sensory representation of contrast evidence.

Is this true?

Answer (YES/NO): NO